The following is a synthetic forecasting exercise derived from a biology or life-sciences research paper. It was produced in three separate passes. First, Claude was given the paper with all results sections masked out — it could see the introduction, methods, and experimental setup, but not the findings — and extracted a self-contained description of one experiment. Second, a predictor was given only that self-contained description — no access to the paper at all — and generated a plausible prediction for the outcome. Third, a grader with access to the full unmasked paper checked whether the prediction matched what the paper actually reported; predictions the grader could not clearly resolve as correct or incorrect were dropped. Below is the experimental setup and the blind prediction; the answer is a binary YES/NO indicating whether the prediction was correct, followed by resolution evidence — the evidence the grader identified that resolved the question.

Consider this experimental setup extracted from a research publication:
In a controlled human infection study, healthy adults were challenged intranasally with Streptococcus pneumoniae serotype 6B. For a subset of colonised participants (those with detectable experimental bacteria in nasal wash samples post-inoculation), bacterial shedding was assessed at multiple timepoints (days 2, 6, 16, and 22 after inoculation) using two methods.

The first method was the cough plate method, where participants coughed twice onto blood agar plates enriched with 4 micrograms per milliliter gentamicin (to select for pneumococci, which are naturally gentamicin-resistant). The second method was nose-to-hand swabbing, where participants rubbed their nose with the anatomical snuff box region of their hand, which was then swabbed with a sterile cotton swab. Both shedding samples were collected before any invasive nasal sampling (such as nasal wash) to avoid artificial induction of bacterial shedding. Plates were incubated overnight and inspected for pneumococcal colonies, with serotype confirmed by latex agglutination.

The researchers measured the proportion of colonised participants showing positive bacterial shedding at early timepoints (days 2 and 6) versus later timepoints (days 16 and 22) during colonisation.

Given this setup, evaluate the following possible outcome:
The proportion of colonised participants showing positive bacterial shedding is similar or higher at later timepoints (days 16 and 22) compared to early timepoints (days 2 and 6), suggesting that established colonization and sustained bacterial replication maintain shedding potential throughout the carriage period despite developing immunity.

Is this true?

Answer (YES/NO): NO